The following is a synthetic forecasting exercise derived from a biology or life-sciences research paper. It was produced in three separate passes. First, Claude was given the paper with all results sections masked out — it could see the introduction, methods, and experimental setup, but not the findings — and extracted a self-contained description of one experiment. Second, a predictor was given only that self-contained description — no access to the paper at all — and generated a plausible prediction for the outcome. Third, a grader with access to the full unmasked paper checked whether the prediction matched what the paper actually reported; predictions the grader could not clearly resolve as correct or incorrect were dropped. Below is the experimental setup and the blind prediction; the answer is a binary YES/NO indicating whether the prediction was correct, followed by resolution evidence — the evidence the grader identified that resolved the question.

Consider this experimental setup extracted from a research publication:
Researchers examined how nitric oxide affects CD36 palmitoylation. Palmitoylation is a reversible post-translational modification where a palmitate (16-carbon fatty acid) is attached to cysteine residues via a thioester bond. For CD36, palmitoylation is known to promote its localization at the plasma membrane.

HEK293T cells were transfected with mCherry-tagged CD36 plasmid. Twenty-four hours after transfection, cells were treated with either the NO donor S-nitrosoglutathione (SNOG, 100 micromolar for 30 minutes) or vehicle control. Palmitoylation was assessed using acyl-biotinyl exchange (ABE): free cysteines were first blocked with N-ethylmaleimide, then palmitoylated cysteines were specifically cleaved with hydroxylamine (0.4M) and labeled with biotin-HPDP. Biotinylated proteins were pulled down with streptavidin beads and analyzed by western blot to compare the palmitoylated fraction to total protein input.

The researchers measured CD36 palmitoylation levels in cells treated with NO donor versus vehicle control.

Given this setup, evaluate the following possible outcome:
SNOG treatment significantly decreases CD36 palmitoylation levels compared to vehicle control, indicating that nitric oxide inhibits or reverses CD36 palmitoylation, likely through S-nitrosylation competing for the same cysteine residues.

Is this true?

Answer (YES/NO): YES